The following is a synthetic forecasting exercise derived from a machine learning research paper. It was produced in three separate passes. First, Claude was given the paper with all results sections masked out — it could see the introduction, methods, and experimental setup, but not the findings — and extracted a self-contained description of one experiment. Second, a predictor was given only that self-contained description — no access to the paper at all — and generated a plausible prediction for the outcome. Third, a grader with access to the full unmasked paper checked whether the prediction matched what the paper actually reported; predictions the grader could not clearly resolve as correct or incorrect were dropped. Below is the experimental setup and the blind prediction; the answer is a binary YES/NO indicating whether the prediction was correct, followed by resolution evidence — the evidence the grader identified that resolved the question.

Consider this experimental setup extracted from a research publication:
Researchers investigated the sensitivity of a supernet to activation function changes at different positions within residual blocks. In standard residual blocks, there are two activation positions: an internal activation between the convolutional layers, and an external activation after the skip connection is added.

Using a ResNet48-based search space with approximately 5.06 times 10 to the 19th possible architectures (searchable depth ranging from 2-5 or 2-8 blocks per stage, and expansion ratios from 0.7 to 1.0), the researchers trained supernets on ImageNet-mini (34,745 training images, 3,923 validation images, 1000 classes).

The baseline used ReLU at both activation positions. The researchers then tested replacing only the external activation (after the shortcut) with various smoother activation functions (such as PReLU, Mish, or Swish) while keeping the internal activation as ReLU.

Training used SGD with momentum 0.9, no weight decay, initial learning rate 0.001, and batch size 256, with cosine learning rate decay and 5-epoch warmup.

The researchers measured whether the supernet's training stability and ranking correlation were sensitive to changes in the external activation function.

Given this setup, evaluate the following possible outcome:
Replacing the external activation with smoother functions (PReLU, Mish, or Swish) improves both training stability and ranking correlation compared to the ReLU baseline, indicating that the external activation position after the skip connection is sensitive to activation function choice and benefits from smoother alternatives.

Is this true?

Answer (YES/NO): NO